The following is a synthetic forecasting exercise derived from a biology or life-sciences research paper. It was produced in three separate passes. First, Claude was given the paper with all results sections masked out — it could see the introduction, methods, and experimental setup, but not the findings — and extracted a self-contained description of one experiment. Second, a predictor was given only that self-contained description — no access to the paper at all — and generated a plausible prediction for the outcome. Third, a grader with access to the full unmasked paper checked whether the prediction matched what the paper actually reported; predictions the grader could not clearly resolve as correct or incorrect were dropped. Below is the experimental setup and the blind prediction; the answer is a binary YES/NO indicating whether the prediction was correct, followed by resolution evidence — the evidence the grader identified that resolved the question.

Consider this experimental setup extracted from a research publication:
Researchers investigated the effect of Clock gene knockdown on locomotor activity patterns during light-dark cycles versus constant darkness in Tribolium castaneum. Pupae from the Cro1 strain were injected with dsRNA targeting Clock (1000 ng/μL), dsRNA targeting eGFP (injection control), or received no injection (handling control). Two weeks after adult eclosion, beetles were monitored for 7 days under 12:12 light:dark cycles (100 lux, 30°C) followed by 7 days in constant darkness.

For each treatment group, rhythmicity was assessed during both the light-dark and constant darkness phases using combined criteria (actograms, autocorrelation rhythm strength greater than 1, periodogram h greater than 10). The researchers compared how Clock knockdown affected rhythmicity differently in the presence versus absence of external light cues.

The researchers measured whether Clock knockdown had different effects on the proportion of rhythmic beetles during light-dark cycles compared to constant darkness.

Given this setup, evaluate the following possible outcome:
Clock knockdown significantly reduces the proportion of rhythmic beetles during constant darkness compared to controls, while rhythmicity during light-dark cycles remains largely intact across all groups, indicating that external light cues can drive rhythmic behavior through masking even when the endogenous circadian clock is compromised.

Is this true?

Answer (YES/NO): NO